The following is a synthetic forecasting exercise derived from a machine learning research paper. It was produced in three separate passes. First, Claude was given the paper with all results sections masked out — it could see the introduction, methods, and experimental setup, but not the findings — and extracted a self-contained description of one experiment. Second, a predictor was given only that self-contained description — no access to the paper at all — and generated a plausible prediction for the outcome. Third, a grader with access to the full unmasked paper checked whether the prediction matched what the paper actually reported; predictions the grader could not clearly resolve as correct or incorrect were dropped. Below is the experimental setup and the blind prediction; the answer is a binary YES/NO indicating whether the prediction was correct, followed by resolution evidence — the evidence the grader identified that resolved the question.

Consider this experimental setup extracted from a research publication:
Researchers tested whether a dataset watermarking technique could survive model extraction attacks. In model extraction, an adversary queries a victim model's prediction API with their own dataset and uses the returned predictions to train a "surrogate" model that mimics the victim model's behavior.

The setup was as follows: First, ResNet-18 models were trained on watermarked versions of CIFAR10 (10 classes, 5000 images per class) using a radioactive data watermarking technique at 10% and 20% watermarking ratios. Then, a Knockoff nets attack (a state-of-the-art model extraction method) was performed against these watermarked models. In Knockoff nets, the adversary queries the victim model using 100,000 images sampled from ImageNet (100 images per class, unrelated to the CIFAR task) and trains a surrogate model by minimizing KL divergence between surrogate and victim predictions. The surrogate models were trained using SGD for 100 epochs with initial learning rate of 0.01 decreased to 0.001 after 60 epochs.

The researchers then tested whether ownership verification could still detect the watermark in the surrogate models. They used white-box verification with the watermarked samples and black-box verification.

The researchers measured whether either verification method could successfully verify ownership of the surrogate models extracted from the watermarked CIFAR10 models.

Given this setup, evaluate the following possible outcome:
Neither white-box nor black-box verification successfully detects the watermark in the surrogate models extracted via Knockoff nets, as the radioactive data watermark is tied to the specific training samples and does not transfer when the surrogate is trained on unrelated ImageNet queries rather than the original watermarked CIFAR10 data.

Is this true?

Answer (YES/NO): NO